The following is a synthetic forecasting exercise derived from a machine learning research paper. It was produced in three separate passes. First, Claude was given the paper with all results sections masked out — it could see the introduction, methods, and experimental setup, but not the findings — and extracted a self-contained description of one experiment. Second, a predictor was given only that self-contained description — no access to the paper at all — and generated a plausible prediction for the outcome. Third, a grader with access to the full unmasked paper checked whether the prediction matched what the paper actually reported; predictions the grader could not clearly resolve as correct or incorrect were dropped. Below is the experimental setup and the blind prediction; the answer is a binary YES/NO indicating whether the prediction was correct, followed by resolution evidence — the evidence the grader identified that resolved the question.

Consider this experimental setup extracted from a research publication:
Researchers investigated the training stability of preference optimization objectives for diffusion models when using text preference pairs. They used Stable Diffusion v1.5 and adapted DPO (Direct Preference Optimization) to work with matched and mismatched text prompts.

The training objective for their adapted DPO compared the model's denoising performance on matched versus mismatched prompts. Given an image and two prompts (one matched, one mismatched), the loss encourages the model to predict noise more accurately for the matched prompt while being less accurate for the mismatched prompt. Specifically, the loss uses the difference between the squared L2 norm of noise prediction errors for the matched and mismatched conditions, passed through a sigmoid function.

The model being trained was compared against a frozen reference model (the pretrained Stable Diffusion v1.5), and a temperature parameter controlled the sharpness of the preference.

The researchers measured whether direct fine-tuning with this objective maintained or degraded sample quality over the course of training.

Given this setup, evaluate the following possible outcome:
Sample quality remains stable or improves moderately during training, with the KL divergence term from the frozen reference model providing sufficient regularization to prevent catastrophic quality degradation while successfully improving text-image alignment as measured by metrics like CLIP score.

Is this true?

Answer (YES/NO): NO